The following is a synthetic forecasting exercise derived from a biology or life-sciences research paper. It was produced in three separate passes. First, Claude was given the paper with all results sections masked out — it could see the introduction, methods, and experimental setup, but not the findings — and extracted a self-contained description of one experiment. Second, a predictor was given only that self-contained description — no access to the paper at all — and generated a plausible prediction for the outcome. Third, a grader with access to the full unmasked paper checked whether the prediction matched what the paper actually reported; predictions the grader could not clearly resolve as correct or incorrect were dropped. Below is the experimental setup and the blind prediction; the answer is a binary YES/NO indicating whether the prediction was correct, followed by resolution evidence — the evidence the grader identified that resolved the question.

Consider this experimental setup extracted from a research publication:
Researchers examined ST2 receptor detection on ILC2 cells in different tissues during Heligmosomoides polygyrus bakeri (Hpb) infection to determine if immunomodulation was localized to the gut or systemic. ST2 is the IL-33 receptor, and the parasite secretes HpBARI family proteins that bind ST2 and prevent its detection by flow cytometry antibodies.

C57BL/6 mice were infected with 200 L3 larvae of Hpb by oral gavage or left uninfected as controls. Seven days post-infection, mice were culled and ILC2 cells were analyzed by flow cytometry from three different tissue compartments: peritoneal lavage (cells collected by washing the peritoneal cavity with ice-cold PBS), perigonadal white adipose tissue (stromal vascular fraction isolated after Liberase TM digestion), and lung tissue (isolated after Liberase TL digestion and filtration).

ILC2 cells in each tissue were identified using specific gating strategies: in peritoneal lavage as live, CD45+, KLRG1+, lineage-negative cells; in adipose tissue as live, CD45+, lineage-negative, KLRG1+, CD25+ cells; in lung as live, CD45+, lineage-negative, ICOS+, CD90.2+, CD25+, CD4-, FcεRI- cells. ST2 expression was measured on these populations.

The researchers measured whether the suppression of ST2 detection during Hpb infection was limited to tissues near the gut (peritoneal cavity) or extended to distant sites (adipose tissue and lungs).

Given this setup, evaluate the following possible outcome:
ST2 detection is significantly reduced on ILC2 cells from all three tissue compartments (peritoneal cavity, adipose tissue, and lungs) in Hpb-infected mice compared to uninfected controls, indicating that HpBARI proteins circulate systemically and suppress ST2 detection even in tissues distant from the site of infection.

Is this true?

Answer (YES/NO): YES